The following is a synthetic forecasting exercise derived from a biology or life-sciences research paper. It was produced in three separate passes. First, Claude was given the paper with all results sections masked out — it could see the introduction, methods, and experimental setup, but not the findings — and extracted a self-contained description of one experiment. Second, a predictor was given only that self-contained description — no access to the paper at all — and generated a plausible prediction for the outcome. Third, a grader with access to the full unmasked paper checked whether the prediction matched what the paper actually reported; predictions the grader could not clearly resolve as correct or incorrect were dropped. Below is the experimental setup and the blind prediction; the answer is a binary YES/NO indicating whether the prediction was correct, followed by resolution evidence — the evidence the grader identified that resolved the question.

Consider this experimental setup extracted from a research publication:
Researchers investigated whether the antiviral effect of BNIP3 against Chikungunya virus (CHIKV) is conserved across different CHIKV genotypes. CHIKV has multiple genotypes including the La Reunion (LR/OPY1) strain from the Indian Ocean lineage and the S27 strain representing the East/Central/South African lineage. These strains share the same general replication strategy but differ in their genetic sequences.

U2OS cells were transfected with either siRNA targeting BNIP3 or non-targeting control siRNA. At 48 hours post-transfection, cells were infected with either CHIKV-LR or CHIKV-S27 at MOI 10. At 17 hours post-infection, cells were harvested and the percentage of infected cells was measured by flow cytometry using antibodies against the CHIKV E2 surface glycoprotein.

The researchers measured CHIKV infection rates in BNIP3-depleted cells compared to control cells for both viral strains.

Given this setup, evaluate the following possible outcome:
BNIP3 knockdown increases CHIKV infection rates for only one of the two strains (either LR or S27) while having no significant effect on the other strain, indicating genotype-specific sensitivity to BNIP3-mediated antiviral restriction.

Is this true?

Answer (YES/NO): YES